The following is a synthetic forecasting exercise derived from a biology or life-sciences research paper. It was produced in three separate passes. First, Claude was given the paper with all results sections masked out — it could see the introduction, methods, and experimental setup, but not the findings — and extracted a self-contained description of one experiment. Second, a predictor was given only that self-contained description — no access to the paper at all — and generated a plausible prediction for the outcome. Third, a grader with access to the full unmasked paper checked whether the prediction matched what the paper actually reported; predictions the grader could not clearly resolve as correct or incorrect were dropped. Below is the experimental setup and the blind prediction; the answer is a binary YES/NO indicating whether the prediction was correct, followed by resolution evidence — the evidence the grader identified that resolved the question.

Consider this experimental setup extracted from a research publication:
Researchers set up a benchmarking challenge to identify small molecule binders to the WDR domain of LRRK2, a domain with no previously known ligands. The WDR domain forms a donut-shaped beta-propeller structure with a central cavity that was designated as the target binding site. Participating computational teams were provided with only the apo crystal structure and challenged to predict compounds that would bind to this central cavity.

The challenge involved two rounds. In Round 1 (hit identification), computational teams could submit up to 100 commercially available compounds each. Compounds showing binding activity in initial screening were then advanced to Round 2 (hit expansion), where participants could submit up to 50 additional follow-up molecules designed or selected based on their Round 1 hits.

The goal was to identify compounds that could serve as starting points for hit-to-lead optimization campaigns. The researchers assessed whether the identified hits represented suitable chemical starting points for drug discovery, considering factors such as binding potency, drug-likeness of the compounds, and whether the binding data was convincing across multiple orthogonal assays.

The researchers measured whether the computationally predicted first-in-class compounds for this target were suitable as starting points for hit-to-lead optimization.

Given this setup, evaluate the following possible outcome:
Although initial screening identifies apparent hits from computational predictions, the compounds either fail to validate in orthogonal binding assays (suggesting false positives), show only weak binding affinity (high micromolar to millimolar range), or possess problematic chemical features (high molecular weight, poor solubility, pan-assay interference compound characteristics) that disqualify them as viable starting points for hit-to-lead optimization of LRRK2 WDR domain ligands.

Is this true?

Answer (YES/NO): NO